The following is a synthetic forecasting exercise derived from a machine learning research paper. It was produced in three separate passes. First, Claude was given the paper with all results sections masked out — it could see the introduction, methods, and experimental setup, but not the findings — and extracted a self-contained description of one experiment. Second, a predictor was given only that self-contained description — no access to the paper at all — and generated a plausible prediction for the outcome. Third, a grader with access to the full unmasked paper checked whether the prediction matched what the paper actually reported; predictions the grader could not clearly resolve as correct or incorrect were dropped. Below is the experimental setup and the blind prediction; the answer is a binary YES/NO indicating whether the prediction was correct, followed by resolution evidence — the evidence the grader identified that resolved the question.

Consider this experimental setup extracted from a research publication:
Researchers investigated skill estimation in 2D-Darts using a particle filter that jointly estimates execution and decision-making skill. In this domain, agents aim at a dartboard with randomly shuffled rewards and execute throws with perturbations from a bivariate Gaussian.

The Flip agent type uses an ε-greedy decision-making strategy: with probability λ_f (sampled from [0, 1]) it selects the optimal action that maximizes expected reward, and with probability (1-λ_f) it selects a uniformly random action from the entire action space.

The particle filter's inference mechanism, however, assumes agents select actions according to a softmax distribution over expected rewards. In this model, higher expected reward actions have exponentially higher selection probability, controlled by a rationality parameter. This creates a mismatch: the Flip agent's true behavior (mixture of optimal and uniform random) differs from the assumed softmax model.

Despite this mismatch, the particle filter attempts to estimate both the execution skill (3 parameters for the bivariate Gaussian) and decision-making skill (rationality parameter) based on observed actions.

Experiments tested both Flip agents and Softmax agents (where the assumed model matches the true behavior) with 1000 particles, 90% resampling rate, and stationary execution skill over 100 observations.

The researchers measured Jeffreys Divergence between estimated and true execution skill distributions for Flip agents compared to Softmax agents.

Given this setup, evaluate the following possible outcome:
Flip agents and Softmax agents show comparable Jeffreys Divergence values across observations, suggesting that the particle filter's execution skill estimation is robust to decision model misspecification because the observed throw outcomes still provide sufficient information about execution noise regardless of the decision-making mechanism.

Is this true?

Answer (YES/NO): YES